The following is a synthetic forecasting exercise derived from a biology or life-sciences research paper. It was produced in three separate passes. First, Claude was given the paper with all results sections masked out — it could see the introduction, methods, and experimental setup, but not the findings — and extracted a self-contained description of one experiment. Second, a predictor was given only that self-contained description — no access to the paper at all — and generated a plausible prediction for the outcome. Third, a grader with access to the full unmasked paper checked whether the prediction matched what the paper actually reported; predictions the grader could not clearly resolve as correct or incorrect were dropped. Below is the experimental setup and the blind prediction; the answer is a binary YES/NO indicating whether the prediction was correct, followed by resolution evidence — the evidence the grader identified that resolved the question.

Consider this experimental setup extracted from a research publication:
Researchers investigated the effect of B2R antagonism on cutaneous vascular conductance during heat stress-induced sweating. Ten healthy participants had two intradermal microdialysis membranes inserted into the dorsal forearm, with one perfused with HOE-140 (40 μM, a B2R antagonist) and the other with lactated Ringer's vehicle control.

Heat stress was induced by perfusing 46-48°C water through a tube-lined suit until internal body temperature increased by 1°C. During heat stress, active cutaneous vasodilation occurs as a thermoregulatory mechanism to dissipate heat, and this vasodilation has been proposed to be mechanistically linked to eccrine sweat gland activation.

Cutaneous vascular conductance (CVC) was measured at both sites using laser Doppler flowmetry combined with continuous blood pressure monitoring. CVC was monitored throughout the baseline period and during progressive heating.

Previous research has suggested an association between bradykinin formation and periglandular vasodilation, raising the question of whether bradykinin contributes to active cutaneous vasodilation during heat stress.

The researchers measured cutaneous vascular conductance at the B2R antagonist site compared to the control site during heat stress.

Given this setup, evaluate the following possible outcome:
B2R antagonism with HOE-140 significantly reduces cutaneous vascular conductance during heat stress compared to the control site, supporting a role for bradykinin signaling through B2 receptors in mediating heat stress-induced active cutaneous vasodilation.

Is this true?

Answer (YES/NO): NO